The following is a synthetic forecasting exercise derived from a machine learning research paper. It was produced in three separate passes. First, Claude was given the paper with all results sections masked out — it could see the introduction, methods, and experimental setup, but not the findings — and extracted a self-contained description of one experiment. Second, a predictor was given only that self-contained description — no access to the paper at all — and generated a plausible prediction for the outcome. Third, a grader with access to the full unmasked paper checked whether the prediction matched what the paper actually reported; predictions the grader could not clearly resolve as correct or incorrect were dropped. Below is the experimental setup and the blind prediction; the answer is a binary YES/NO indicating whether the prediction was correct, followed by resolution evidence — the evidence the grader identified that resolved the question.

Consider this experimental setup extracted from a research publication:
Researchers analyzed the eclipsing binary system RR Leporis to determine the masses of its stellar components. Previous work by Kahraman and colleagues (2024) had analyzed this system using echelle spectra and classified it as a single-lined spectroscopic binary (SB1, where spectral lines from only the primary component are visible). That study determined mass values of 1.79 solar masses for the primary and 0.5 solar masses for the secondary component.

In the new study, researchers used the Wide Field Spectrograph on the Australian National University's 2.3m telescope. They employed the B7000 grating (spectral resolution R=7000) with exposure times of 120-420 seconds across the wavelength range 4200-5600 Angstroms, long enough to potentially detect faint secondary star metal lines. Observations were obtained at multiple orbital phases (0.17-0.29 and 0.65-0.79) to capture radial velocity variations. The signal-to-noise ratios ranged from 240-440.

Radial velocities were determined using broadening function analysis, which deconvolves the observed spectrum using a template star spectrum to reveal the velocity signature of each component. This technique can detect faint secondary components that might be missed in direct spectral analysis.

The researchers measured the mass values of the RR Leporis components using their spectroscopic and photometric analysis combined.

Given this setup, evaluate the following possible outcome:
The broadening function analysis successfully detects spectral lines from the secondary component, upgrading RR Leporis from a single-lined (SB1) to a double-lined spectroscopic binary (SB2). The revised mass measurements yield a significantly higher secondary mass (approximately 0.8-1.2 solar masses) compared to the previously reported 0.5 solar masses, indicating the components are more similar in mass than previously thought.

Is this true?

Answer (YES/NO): NO